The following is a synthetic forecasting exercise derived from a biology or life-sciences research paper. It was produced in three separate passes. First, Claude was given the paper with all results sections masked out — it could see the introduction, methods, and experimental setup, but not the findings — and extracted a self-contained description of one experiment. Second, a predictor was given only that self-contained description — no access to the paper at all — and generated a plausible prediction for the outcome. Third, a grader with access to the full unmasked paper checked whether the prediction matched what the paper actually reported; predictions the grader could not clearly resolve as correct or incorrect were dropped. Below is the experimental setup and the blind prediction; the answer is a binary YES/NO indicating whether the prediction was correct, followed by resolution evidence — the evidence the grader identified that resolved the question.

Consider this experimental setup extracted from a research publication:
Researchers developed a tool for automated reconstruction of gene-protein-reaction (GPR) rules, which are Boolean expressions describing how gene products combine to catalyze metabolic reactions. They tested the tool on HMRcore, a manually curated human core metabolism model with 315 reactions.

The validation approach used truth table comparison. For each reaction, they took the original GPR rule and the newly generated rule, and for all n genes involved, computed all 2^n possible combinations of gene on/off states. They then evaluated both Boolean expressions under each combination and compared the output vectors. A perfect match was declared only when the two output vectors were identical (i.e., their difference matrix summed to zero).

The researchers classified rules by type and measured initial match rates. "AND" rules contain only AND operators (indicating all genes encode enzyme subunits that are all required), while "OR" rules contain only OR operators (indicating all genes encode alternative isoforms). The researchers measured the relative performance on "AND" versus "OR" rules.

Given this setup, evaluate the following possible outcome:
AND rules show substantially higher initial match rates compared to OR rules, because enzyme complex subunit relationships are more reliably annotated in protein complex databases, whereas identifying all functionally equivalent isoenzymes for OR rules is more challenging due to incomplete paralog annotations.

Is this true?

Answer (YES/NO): NO